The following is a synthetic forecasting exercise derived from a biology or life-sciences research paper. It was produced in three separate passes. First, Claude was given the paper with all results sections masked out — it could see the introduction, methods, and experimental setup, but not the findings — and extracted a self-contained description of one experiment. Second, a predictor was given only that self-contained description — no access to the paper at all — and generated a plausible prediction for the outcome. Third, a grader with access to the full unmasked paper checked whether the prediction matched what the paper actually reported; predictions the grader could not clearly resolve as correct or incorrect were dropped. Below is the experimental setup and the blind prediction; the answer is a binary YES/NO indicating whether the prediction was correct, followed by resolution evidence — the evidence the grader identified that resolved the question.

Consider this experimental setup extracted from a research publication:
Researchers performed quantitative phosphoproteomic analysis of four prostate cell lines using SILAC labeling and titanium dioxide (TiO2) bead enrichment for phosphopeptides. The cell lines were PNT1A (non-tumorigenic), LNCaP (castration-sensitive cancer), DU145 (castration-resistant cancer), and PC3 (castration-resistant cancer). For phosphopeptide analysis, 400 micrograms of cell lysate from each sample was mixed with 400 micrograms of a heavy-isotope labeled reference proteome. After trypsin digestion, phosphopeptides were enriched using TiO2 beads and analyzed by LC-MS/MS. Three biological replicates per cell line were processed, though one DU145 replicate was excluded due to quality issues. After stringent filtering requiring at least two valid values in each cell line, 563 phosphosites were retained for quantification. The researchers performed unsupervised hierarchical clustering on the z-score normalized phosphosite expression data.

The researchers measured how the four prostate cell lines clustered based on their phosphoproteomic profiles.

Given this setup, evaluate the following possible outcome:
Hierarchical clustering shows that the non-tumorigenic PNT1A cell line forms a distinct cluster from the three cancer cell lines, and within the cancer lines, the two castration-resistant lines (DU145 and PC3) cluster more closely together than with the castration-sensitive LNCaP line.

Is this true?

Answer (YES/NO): NO